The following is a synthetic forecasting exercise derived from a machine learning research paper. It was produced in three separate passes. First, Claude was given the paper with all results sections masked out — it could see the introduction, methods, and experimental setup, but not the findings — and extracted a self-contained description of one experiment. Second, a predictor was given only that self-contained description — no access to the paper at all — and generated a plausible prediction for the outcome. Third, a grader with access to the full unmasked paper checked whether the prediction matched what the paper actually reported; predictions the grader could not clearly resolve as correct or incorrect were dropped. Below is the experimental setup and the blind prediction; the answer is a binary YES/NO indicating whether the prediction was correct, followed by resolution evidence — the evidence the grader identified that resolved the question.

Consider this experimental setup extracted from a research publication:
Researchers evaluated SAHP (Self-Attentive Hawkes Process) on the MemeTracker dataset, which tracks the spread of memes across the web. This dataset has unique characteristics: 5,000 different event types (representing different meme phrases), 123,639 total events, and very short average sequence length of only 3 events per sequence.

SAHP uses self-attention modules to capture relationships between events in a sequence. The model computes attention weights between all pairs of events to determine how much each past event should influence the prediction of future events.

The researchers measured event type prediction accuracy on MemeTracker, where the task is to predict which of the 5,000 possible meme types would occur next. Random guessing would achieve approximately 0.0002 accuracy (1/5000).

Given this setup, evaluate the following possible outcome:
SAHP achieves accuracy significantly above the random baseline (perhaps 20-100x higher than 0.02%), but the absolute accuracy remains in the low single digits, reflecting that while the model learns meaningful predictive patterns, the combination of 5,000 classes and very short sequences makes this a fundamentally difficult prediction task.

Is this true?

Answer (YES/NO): YES